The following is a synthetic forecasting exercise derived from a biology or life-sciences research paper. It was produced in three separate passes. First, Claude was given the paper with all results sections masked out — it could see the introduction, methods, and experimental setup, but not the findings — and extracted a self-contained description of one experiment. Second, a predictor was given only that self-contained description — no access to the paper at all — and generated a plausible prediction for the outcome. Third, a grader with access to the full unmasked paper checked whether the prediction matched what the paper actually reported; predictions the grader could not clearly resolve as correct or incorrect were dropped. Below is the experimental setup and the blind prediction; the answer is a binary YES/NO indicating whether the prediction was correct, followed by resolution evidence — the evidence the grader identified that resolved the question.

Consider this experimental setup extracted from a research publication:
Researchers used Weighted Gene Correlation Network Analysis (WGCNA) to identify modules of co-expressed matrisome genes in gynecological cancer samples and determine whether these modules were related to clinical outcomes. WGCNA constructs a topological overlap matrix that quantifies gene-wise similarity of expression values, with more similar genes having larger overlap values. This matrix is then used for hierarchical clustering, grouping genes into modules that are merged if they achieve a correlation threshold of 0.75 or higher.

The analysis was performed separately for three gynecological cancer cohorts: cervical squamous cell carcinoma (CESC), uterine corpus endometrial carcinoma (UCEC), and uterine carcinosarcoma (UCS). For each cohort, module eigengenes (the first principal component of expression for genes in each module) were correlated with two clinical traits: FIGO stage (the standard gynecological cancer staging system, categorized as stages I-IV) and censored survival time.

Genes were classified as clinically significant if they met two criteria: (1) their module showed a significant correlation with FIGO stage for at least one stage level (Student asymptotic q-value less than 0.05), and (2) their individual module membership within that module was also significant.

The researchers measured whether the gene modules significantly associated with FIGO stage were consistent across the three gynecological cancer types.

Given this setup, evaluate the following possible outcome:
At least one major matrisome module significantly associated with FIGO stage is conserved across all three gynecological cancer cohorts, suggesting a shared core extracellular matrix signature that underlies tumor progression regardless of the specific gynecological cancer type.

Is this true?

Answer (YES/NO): NO